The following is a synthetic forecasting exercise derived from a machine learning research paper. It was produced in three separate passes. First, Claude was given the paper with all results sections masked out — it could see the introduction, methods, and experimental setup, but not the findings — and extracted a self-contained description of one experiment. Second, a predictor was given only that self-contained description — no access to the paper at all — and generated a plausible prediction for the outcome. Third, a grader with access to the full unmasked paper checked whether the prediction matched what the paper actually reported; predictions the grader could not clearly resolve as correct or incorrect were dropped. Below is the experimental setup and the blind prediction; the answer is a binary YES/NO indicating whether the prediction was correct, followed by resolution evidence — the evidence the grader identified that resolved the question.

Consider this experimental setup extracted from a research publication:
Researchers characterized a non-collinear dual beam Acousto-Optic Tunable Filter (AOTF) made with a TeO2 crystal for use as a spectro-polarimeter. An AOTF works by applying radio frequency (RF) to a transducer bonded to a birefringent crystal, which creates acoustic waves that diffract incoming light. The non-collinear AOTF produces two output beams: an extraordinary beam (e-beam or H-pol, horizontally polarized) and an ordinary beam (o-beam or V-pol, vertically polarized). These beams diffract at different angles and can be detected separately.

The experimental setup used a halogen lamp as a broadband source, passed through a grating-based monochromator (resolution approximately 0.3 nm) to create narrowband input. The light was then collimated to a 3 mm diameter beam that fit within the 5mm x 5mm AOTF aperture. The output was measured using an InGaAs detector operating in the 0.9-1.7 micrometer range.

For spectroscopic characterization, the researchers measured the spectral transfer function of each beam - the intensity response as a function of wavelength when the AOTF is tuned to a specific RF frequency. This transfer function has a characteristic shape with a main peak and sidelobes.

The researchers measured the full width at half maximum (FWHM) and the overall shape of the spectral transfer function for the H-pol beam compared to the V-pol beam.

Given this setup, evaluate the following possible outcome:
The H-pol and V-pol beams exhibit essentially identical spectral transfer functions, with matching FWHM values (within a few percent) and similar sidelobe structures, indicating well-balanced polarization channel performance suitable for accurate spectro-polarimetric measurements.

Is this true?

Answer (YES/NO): NO